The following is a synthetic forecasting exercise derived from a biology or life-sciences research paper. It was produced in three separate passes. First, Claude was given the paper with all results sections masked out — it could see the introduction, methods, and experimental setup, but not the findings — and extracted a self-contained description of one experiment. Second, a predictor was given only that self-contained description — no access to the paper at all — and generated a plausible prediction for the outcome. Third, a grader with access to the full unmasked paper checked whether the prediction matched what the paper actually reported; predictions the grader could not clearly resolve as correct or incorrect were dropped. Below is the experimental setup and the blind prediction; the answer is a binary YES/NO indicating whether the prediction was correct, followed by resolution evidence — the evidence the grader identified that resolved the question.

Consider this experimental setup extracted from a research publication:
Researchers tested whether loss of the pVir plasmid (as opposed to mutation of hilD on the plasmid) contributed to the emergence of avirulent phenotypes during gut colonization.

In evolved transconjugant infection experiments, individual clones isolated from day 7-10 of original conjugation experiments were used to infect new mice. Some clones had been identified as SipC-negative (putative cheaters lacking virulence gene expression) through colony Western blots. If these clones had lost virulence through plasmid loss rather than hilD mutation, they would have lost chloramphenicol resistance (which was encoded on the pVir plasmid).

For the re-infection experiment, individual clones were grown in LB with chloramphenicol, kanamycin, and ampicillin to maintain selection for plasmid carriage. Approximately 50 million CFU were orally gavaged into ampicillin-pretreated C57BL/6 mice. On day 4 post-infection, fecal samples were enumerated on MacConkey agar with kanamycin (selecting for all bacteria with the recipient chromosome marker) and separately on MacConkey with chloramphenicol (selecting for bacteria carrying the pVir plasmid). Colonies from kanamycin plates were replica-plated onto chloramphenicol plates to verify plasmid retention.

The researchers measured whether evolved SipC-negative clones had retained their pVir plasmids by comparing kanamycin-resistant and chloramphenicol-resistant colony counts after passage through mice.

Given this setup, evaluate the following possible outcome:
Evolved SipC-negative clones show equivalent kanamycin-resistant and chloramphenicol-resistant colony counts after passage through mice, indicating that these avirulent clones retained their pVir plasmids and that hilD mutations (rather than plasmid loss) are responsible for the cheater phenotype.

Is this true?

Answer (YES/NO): YES